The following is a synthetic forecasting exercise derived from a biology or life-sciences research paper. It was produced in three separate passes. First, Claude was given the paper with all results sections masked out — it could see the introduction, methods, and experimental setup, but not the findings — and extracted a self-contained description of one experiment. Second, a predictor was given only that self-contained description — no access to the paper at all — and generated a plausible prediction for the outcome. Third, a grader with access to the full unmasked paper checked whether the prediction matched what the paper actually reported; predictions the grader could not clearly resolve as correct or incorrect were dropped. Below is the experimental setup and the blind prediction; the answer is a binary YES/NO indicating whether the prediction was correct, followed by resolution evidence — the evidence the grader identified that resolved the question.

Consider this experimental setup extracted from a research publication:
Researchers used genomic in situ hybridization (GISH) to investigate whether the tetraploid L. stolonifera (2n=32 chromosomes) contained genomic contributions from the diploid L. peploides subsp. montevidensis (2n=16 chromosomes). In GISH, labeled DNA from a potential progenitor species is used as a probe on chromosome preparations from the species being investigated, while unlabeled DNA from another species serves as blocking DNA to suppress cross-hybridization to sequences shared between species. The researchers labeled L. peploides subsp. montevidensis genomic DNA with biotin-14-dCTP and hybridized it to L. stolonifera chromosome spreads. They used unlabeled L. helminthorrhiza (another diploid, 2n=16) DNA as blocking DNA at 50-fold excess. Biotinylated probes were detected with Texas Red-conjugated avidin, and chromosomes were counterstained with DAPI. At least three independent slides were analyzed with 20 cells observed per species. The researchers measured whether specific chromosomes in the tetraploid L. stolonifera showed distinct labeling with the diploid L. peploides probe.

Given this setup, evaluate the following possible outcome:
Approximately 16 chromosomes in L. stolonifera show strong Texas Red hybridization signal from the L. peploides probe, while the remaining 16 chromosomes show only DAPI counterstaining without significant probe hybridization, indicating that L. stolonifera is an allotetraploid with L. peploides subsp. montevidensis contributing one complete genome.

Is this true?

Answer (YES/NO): YES